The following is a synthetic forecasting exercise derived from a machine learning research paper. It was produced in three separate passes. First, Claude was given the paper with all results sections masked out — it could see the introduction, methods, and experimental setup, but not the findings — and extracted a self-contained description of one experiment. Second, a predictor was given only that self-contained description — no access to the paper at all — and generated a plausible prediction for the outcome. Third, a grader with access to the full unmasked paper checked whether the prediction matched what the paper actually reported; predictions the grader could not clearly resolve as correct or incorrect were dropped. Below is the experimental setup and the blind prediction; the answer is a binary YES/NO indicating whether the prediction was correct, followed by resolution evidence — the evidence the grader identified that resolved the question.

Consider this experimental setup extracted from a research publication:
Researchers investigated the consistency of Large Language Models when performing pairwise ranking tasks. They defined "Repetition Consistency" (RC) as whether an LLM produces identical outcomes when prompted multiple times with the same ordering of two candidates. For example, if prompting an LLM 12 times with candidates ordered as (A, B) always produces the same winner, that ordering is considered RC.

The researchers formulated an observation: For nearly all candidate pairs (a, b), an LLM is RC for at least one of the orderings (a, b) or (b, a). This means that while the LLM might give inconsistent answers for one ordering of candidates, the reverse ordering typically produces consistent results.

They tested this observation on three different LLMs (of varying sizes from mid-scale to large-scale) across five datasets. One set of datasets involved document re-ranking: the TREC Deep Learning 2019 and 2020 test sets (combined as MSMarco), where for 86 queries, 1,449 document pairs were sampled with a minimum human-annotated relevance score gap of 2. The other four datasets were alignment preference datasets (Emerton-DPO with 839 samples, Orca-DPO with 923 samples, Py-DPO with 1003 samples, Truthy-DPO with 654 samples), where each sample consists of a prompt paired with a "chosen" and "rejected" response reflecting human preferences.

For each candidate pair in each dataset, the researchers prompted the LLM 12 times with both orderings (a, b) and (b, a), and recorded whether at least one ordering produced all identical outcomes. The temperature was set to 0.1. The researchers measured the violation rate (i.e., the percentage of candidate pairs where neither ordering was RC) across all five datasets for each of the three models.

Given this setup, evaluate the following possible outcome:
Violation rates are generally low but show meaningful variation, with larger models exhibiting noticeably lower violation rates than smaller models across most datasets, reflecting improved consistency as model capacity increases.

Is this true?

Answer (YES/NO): NO